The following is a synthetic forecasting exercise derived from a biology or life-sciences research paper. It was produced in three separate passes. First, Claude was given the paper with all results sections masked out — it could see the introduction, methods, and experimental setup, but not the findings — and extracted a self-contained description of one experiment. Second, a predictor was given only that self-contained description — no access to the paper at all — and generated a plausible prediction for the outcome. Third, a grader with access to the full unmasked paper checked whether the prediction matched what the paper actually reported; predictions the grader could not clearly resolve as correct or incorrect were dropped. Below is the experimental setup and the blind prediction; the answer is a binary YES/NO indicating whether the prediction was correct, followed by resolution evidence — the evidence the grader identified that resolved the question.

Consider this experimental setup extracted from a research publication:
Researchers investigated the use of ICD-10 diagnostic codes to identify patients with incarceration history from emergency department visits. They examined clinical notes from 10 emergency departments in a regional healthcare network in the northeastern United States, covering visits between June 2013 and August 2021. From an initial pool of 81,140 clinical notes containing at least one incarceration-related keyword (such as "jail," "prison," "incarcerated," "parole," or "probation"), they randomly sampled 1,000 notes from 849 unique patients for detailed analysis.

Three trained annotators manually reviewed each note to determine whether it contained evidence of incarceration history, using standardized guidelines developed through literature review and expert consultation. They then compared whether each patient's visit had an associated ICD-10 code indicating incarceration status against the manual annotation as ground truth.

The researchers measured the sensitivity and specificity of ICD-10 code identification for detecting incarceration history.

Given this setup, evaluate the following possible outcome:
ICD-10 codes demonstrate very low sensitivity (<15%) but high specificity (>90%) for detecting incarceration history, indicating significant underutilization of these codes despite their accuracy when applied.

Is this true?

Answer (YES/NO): YES